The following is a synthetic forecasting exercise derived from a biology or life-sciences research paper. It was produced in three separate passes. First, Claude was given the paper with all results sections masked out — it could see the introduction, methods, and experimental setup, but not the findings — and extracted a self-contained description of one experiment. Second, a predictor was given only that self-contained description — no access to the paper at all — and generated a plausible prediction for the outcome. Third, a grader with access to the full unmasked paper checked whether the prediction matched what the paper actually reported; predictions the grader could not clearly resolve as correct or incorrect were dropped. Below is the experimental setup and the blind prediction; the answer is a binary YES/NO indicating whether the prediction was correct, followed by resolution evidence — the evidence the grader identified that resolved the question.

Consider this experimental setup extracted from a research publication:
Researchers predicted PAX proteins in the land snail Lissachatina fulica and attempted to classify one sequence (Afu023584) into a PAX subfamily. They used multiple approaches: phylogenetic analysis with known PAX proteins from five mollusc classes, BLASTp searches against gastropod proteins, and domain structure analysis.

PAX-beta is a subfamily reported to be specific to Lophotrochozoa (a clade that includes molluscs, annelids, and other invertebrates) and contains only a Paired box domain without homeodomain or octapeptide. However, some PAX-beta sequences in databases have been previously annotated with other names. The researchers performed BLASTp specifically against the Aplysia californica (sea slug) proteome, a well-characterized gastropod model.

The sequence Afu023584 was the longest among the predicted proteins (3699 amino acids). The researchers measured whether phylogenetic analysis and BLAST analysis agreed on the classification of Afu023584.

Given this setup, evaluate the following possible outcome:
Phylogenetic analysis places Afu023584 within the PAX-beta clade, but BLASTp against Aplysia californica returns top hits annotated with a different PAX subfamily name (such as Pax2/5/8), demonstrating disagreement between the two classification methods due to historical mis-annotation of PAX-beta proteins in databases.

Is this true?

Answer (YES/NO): NO